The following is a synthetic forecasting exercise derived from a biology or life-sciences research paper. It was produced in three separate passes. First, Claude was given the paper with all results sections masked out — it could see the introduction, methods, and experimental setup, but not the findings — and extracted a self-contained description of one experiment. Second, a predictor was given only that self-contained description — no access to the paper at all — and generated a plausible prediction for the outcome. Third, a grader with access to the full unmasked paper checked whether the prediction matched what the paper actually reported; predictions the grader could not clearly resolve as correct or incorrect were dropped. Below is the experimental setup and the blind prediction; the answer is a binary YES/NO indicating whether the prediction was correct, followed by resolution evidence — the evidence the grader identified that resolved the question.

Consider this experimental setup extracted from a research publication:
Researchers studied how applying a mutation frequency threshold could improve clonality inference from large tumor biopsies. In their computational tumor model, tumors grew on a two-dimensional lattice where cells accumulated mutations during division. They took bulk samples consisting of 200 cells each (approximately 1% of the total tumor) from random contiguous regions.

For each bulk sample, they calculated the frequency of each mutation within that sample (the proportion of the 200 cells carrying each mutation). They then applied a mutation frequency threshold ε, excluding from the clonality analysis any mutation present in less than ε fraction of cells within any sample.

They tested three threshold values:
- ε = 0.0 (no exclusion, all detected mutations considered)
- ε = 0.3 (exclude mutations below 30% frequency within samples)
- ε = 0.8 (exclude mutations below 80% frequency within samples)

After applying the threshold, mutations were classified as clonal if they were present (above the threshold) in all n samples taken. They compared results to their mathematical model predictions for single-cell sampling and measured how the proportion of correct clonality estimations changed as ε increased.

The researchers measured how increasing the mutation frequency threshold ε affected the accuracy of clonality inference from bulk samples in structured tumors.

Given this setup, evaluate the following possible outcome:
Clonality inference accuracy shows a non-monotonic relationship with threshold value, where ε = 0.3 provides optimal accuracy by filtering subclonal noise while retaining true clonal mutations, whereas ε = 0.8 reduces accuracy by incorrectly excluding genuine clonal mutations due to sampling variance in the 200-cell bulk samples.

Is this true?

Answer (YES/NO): NO